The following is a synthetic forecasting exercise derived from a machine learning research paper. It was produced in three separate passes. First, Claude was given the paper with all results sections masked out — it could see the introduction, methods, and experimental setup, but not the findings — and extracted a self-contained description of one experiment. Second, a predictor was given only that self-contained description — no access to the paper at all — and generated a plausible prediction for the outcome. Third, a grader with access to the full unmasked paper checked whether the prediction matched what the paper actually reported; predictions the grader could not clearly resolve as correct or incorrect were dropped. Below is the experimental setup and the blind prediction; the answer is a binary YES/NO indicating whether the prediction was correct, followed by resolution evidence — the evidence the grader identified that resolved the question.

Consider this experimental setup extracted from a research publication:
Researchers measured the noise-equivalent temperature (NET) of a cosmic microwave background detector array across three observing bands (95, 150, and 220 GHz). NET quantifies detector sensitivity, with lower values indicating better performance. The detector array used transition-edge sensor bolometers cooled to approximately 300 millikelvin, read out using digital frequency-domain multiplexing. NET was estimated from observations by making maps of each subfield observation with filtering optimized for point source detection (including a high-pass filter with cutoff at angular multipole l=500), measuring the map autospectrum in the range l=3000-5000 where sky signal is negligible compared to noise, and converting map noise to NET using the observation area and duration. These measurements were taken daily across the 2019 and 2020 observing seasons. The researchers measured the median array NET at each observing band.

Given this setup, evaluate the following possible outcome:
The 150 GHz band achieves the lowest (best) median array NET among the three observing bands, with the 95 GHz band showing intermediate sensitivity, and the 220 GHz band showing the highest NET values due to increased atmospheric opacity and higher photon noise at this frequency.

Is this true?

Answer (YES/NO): YES